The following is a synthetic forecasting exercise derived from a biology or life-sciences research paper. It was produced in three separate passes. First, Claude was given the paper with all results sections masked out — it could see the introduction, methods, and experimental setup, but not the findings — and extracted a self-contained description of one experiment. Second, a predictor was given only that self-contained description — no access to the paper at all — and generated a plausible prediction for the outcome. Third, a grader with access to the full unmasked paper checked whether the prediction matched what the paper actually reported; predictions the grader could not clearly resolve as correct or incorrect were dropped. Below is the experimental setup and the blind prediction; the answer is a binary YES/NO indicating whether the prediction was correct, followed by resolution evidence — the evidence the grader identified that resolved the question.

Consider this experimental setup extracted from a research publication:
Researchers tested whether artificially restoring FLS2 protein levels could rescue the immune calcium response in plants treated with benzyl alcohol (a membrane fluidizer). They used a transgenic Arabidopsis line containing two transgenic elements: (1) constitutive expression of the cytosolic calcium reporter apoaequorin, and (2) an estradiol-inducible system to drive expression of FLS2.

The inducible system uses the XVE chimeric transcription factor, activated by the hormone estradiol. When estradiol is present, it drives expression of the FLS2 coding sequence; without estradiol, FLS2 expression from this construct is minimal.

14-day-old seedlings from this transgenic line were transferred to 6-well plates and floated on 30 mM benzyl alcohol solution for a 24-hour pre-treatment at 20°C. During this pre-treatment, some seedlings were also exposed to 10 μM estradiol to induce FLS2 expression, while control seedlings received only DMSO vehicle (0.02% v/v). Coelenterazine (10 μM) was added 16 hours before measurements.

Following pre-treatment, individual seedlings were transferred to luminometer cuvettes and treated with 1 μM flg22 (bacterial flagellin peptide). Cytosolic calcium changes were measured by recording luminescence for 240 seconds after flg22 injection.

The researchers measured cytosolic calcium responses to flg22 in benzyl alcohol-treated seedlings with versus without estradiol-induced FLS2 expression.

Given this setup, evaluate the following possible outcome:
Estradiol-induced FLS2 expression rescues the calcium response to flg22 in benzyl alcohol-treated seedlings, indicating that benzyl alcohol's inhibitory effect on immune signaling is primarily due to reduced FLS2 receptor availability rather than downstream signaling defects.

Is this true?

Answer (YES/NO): YES